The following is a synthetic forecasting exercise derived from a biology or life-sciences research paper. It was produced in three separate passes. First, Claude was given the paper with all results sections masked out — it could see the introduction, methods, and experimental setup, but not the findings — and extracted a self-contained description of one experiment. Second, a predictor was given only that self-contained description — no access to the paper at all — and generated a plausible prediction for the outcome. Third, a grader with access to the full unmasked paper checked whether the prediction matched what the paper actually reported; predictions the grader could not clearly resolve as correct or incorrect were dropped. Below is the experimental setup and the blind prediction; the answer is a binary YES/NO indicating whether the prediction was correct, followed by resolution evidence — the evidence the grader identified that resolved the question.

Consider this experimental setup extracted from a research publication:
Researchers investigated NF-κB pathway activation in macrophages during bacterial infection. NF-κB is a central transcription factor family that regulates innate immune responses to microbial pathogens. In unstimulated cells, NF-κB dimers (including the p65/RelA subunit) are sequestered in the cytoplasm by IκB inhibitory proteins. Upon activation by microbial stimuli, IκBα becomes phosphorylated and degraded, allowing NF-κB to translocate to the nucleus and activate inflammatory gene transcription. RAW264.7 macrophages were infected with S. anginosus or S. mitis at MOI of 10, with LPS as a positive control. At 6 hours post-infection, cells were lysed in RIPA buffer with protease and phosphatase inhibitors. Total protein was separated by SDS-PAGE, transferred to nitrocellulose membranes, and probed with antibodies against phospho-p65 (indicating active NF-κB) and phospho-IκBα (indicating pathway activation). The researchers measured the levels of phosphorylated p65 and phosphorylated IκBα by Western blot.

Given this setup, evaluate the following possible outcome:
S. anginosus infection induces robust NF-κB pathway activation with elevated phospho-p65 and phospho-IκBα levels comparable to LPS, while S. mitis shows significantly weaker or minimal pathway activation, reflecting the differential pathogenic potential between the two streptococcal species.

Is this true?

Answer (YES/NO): YES